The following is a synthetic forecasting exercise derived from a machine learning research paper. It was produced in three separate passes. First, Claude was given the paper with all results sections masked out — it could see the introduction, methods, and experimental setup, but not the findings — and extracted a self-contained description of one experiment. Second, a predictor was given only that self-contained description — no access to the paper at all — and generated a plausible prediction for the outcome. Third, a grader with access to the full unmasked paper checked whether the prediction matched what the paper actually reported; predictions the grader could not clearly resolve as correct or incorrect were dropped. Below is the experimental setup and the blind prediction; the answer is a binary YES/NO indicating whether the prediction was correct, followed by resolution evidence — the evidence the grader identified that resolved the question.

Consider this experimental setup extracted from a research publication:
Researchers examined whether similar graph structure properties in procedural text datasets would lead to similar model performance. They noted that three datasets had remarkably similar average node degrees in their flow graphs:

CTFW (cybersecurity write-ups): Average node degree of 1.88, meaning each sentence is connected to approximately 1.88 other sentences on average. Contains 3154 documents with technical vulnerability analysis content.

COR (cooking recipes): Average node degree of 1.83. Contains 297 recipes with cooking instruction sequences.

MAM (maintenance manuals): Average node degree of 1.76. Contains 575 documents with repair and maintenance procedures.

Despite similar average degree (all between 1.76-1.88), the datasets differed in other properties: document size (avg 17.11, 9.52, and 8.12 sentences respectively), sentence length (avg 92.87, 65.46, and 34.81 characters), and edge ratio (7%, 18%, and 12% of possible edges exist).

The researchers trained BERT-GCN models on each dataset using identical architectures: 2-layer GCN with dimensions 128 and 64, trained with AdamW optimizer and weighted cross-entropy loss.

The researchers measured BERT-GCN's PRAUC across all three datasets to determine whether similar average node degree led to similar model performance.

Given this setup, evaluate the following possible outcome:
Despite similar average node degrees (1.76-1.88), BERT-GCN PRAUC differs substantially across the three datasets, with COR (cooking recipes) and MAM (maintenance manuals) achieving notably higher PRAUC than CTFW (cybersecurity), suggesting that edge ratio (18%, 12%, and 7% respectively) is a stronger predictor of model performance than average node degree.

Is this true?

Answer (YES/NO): NO